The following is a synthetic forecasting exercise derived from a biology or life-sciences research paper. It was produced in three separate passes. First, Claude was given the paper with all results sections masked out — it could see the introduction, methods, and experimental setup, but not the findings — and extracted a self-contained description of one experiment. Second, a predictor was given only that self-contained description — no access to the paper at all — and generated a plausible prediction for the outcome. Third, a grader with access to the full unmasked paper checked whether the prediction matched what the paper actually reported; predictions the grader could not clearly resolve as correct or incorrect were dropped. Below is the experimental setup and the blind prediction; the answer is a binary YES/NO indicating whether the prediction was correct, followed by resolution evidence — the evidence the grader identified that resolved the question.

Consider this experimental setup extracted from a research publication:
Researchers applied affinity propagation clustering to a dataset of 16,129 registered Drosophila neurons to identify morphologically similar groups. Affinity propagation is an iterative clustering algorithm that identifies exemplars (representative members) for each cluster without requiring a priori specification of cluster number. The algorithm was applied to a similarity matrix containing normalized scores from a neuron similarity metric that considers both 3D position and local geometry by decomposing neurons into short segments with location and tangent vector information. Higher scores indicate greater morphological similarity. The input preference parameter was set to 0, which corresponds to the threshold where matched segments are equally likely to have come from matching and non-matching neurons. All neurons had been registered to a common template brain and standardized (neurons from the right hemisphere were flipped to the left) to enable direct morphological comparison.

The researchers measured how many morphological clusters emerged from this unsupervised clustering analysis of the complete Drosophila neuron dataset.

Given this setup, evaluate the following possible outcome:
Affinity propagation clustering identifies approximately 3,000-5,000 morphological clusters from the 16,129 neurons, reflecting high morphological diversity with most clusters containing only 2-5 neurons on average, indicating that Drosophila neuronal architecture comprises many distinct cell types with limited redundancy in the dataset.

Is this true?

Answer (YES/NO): NO